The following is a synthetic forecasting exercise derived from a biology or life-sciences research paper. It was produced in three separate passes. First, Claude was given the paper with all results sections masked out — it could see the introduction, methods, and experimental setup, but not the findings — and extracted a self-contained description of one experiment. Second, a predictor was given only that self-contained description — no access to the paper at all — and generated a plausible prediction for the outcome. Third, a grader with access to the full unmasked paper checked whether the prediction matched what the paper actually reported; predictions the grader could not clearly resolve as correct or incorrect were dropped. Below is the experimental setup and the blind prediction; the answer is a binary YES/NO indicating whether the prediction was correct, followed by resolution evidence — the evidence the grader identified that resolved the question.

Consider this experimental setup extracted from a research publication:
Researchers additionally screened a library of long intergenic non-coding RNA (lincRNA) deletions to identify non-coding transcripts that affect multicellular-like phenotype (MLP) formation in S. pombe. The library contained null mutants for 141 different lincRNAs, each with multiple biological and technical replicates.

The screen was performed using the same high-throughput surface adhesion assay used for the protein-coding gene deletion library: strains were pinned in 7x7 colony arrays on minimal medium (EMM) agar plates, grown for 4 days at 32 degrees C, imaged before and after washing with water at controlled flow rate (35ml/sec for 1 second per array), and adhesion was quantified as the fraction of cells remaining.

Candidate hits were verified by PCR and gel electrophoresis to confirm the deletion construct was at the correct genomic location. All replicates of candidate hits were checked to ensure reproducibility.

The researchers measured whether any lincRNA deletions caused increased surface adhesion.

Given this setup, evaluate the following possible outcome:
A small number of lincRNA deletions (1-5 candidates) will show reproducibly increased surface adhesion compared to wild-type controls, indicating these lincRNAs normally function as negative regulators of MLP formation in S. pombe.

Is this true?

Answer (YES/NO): NO